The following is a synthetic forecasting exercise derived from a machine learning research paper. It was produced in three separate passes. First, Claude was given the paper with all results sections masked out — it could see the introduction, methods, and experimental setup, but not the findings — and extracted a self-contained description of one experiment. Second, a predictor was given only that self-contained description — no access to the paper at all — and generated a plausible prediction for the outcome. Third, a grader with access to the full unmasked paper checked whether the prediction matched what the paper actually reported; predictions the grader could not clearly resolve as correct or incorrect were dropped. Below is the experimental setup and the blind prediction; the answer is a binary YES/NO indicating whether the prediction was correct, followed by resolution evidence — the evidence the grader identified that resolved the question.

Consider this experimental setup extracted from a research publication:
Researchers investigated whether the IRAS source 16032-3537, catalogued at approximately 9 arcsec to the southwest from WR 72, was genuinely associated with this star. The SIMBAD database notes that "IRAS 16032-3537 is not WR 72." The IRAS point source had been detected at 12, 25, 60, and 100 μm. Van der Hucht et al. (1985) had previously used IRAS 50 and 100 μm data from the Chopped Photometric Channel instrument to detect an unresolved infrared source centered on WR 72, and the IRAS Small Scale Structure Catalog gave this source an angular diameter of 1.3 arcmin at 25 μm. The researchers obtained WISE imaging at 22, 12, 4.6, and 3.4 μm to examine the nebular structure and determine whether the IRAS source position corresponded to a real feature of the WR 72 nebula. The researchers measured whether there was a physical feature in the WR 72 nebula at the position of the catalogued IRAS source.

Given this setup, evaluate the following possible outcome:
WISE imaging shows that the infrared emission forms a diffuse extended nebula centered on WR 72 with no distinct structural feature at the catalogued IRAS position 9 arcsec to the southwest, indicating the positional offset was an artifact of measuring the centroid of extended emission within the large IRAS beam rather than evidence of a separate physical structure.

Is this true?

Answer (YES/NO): NO